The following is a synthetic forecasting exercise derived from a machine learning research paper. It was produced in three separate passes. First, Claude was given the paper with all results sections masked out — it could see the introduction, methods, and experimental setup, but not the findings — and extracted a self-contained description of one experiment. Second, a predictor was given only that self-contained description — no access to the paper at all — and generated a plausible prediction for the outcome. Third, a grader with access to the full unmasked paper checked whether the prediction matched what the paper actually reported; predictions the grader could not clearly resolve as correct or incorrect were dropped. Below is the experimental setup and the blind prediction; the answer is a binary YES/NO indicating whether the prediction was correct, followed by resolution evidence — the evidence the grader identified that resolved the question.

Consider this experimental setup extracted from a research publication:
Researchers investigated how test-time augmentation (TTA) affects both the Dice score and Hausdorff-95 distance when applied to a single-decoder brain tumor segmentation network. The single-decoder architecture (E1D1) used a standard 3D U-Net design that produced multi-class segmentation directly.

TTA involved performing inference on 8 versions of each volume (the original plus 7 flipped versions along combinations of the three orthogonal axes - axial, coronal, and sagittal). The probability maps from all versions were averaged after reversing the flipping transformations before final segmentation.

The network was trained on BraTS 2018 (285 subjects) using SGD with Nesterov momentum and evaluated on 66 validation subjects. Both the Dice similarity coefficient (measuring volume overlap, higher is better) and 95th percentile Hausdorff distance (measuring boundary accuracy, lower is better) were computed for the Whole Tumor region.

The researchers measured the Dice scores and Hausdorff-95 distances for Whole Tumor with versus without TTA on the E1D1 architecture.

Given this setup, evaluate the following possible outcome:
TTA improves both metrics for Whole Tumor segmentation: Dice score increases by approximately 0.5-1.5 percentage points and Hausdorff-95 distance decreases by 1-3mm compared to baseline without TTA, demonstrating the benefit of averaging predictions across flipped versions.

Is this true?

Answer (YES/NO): NO